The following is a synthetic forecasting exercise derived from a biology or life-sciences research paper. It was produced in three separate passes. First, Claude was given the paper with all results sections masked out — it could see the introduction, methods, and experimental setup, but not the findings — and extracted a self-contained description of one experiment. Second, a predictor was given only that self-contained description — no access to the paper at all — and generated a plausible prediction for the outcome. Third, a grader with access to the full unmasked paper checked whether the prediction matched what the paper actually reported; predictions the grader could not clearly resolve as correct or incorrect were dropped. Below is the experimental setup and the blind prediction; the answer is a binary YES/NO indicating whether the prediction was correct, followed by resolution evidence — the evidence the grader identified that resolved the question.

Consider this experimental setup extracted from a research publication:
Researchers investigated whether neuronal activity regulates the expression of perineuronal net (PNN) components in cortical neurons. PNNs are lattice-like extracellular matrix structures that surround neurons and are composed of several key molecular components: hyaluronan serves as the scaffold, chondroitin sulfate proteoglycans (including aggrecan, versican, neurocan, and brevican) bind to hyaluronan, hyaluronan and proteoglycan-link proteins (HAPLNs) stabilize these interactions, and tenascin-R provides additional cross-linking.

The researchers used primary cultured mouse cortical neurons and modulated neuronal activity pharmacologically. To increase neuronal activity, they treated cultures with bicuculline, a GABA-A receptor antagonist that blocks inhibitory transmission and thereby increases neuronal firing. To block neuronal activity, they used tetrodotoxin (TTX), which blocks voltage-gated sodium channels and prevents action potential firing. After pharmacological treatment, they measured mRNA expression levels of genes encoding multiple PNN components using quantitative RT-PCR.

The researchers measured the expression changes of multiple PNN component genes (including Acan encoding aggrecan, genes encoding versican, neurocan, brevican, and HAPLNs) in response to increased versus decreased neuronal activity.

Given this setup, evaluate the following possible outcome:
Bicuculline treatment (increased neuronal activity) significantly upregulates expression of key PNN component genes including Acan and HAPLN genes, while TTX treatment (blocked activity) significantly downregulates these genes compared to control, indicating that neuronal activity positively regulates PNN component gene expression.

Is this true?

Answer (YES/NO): NO